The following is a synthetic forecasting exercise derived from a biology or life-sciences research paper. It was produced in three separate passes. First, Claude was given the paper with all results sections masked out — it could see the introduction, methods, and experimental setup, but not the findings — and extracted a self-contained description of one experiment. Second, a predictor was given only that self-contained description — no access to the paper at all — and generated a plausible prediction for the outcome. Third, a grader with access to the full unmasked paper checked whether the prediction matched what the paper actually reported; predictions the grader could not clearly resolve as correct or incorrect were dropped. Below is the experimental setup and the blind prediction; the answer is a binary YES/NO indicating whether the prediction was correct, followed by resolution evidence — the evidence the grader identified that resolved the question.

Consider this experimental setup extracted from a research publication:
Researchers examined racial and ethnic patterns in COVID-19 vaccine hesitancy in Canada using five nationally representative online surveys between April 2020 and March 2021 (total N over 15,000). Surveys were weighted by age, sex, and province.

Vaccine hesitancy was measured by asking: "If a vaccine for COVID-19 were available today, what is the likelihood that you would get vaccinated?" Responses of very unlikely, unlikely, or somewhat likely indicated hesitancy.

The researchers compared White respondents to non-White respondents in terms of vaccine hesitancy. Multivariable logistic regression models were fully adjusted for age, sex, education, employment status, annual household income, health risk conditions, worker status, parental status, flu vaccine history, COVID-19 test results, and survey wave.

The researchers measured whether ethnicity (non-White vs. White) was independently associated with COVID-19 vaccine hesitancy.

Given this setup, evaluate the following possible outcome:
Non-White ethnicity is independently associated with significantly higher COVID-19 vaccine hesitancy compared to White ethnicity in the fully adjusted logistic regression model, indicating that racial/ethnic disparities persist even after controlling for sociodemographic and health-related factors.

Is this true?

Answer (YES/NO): YES